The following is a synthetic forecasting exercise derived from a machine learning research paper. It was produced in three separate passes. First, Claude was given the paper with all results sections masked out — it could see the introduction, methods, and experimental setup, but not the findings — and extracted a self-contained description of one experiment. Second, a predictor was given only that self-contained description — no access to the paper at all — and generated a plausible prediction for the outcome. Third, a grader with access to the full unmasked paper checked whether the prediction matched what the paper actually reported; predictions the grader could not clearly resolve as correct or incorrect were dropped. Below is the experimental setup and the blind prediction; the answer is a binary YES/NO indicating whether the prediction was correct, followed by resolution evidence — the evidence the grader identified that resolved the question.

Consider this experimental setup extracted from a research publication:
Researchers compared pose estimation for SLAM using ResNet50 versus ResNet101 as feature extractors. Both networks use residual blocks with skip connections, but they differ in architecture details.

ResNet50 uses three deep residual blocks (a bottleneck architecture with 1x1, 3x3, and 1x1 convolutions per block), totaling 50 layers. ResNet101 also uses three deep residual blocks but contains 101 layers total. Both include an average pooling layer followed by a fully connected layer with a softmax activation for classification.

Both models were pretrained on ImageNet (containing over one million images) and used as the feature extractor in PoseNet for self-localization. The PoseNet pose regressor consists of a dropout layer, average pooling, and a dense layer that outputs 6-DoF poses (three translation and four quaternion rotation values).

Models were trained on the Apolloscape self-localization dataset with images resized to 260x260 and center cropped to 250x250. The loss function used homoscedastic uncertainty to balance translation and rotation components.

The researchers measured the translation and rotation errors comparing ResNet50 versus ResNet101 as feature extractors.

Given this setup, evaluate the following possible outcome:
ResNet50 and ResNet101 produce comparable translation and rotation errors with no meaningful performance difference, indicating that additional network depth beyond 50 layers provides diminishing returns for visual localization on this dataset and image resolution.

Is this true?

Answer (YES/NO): NO